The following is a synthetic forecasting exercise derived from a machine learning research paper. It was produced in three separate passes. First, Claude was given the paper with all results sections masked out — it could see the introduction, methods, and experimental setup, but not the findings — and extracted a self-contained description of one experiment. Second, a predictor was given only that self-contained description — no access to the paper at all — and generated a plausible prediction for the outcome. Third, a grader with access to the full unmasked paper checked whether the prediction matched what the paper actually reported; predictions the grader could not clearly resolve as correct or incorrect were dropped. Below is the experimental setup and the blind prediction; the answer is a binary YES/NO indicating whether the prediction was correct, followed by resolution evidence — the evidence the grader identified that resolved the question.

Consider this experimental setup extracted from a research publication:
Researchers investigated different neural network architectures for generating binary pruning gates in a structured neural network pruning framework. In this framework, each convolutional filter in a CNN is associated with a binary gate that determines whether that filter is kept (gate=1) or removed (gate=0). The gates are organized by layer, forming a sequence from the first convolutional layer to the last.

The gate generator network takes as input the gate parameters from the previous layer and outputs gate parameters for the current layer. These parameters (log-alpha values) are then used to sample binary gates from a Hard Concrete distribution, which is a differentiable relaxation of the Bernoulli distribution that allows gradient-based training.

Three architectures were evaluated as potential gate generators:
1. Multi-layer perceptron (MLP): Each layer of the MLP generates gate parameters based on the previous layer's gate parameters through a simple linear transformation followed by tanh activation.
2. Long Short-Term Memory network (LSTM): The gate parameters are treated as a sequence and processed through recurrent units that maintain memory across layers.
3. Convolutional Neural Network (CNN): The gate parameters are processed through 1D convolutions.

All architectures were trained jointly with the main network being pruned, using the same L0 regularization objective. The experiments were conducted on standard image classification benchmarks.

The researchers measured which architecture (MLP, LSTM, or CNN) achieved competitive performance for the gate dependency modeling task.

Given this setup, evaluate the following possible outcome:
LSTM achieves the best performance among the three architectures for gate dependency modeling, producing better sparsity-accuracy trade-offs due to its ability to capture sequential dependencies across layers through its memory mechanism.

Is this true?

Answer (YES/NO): NO